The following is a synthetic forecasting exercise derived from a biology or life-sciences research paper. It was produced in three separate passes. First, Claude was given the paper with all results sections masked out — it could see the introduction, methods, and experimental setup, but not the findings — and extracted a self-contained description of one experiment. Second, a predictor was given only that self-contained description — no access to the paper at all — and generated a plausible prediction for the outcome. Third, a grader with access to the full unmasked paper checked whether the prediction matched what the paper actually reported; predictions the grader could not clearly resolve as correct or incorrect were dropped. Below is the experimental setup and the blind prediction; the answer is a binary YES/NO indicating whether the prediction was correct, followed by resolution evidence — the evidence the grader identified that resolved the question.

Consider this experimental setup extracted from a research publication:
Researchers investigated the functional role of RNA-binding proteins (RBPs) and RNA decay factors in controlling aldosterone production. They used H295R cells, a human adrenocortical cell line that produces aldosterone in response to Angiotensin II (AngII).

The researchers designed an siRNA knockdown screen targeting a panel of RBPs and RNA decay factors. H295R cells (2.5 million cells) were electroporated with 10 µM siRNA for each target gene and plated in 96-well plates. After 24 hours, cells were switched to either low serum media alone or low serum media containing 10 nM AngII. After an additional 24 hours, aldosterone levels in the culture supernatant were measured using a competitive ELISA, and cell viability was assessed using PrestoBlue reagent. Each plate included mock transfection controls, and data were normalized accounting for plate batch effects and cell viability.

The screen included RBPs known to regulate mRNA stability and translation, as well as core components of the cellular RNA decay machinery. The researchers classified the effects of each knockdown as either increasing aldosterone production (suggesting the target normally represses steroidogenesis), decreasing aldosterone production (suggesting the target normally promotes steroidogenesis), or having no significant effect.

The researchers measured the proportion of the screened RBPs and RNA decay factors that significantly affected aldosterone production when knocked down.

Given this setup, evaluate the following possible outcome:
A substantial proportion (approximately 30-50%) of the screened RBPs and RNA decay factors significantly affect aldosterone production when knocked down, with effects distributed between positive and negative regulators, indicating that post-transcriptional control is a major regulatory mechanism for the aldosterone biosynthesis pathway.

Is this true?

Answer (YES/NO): YES